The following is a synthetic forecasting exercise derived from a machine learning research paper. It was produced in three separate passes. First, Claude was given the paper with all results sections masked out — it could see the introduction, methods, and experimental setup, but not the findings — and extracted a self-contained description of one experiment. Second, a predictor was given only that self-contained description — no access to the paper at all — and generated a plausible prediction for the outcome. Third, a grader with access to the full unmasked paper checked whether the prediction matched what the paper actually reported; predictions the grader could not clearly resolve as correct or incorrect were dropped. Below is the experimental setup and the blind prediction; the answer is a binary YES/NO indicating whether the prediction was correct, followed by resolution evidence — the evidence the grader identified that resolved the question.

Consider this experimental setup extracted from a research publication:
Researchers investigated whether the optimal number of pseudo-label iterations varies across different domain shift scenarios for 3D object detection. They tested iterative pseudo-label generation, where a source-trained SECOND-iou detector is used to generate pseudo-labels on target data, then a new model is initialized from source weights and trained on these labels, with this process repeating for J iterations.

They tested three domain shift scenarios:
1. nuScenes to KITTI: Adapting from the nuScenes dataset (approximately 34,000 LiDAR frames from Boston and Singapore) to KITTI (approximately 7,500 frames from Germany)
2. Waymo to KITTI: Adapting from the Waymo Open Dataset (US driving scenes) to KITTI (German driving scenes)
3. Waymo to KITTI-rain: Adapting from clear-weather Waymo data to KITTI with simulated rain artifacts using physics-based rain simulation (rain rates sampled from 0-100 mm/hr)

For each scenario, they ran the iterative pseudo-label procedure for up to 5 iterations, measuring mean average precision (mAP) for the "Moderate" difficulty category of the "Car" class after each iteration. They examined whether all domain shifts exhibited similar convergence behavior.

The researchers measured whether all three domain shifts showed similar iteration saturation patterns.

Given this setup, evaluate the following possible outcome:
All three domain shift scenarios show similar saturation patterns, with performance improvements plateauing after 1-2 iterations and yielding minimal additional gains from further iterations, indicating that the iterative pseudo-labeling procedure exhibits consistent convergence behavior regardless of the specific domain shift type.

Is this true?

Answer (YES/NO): NO